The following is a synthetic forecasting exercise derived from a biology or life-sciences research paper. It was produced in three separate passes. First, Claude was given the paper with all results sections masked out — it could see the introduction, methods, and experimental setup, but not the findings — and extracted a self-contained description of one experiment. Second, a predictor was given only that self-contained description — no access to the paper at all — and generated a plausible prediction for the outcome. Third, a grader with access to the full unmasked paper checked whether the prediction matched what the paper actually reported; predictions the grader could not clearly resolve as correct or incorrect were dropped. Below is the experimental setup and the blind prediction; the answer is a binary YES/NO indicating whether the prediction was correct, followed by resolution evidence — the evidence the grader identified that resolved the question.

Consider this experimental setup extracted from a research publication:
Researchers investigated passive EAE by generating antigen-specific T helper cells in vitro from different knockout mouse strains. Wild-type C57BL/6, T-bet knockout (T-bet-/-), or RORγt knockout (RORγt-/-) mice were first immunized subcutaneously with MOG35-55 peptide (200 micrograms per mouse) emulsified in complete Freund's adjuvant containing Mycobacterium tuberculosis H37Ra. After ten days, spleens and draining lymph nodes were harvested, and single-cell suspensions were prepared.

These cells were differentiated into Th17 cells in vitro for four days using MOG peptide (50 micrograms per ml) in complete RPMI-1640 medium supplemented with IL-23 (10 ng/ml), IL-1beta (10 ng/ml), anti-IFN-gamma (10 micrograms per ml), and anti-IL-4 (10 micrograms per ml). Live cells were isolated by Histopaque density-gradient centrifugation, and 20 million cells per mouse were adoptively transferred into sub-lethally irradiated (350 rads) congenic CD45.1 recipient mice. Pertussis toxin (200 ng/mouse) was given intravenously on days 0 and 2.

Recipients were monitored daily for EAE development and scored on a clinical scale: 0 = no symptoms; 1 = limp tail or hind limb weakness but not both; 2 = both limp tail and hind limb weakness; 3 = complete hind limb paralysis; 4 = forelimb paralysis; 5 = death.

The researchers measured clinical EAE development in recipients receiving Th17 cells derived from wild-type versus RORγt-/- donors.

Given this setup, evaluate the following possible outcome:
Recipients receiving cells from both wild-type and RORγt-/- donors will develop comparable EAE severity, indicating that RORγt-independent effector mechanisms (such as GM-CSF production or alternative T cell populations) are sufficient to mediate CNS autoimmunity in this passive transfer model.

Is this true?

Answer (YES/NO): NO